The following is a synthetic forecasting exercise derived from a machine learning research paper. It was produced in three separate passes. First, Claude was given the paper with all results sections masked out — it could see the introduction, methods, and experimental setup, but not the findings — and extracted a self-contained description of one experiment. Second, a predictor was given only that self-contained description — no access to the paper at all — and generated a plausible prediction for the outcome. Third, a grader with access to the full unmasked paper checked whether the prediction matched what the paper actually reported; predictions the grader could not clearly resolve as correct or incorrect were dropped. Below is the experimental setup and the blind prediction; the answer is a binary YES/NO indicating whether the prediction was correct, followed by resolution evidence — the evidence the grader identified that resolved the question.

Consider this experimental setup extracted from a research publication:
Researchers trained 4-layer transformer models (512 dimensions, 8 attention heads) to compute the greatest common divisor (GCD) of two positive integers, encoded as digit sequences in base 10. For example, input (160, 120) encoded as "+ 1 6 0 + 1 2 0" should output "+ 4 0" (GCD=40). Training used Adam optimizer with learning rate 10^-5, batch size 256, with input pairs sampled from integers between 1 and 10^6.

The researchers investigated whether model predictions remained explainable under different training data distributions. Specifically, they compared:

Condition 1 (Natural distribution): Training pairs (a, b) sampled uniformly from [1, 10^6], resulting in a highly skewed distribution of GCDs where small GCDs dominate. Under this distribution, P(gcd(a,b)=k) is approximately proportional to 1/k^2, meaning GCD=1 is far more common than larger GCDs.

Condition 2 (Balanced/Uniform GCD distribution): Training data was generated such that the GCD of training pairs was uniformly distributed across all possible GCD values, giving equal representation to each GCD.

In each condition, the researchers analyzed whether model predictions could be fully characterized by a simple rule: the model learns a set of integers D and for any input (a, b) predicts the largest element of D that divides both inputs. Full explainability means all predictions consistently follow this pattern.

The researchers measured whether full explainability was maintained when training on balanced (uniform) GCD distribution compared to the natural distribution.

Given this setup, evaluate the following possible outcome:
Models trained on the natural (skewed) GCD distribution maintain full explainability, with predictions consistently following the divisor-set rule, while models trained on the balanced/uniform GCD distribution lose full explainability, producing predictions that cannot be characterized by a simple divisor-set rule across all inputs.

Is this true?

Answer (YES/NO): YES